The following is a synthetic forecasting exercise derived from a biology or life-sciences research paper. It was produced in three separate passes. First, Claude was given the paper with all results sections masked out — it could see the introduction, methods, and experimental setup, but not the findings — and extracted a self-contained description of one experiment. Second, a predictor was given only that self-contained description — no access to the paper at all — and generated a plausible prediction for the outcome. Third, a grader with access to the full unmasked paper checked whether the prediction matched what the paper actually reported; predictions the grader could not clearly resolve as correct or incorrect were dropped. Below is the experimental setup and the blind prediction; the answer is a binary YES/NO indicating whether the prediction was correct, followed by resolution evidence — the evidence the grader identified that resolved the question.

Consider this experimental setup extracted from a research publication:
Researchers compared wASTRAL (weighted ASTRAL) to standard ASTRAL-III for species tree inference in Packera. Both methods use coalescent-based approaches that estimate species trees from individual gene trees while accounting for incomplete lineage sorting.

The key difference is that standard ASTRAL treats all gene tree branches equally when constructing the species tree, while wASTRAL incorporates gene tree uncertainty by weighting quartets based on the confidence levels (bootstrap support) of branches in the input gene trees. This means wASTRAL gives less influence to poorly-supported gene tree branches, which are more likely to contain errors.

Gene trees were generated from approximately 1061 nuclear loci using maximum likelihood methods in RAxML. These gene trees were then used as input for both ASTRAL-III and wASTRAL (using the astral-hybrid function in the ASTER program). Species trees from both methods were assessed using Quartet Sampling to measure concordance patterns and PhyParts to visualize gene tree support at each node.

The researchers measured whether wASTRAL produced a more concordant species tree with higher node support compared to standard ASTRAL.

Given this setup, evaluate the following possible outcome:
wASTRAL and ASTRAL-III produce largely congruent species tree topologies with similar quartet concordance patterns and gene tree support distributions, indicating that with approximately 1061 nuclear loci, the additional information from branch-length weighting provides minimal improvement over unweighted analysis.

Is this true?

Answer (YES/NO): NO